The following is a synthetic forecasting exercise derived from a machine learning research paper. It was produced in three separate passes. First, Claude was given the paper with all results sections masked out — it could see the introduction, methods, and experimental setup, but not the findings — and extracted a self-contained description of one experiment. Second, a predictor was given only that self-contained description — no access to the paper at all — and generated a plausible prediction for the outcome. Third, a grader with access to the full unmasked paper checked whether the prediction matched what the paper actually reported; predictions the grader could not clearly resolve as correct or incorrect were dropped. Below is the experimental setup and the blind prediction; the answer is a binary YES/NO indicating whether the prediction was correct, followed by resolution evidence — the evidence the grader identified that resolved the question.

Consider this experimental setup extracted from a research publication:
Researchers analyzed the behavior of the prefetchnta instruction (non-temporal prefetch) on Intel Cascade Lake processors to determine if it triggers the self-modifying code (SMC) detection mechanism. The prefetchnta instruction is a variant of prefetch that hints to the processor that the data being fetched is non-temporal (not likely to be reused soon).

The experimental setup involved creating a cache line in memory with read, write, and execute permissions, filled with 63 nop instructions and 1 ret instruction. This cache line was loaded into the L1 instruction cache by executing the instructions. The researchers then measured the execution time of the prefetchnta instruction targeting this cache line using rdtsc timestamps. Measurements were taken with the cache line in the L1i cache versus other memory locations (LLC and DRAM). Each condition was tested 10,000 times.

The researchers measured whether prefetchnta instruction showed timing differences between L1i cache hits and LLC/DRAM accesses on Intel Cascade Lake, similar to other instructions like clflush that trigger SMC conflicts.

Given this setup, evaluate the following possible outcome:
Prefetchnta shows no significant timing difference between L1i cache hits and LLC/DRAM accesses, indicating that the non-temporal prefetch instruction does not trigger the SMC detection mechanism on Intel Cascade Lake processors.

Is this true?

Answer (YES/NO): YES